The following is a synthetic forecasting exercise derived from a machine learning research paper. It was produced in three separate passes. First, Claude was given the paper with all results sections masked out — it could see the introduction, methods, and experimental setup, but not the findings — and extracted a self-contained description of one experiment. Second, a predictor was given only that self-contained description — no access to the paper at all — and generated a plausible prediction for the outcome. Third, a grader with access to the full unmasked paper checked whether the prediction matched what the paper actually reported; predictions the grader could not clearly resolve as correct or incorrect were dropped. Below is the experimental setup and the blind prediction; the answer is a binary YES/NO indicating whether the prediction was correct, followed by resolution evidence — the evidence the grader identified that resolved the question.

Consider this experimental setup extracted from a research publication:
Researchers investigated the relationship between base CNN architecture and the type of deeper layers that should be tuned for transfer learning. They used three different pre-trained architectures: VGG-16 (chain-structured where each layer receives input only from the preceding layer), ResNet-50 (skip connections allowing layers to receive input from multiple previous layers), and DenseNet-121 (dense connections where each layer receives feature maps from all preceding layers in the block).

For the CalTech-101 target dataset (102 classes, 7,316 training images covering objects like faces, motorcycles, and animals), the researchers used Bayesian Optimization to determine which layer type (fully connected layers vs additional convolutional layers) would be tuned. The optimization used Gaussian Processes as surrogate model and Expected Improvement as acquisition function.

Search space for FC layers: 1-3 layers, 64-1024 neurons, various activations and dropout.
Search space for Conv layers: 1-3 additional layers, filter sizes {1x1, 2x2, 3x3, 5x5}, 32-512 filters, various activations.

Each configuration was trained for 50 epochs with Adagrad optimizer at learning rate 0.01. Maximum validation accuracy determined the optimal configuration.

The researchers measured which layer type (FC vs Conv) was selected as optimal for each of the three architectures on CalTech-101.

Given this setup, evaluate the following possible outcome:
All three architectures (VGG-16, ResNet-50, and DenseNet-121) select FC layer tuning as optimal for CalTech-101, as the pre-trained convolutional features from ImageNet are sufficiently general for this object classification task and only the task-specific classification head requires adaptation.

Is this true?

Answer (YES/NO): NO